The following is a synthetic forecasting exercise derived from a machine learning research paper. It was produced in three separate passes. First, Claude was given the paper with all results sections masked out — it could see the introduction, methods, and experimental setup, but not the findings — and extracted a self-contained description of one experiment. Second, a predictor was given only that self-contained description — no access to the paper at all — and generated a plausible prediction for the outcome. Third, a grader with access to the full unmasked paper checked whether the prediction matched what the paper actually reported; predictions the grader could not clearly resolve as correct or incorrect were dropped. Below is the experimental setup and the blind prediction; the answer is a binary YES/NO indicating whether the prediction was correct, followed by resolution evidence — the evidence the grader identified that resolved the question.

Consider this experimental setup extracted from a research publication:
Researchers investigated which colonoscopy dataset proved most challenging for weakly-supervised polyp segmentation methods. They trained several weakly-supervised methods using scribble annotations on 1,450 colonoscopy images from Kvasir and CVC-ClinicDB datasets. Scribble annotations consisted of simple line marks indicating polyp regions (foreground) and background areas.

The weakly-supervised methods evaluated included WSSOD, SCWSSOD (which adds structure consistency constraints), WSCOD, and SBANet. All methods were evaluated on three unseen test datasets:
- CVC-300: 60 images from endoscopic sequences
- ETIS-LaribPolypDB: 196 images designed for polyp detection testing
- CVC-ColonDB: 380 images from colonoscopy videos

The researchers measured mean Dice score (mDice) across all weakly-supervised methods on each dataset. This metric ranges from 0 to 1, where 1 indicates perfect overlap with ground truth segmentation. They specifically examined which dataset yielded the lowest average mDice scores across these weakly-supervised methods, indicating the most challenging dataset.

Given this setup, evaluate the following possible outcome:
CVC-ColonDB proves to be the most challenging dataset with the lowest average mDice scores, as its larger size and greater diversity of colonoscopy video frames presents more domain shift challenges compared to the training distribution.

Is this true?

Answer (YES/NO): NO